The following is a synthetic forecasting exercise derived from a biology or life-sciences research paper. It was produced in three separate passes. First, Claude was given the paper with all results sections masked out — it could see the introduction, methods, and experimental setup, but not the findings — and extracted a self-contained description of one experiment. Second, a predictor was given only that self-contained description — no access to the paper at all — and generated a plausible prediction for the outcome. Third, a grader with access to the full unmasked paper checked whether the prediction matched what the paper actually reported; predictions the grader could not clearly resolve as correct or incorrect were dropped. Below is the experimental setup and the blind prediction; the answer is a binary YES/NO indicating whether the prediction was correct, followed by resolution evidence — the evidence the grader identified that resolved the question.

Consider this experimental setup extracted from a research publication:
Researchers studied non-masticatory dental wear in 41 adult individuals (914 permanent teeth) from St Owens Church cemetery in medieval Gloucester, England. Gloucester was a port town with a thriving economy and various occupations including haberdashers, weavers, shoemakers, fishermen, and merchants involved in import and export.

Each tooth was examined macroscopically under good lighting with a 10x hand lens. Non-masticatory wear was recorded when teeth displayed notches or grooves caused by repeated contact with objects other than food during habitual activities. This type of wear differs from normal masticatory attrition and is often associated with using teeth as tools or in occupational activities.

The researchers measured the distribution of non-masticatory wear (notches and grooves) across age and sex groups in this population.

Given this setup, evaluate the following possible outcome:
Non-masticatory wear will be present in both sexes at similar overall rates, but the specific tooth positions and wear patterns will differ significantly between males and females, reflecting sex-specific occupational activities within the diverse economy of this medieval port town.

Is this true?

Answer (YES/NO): NO